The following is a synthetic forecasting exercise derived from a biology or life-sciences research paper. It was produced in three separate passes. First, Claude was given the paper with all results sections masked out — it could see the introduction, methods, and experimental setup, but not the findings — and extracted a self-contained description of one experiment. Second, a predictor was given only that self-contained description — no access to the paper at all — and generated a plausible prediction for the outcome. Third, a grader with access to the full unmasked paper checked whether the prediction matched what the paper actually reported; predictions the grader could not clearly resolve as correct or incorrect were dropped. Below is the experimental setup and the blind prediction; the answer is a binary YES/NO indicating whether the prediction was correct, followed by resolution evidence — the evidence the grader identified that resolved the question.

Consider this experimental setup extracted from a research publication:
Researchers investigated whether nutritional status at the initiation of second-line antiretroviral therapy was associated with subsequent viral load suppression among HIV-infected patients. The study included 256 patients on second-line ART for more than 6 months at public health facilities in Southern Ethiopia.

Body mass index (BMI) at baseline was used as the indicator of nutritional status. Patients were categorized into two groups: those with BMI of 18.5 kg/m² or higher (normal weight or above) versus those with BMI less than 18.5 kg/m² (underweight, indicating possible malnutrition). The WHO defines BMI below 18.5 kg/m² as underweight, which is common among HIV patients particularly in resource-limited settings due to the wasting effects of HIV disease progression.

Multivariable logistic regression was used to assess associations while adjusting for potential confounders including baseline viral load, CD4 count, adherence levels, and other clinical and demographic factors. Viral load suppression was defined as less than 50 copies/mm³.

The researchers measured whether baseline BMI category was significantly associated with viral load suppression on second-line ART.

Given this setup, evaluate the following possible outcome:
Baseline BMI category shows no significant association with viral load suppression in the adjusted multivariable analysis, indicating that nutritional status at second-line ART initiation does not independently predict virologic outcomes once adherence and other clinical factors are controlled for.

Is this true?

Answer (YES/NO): NO